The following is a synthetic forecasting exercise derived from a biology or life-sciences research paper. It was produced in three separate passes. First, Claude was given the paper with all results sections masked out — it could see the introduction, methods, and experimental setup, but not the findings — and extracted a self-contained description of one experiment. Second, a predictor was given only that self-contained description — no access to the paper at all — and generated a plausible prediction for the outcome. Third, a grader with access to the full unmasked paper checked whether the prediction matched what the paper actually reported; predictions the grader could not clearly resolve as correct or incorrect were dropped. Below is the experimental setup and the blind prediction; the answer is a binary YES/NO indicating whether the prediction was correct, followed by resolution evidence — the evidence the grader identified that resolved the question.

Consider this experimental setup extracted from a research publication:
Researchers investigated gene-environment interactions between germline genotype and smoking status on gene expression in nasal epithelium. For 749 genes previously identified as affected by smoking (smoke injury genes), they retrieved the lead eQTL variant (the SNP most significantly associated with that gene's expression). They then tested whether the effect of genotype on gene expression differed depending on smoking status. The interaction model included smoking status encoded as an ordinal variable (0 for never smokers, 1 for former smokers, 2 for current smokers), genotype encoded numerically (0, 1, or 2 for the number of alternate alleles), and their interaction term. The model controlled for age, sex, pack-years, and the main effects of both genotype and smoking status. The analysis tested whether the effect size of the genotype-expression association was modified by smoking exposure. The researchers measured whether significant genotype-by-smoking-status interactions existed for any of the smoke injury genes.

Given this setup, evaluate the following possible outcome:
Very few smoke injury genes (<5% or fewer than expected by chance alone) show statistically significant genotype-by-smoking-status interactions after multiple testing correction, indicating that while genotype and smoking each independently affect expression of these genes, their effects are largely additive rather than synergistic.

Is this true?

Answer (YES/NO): NO